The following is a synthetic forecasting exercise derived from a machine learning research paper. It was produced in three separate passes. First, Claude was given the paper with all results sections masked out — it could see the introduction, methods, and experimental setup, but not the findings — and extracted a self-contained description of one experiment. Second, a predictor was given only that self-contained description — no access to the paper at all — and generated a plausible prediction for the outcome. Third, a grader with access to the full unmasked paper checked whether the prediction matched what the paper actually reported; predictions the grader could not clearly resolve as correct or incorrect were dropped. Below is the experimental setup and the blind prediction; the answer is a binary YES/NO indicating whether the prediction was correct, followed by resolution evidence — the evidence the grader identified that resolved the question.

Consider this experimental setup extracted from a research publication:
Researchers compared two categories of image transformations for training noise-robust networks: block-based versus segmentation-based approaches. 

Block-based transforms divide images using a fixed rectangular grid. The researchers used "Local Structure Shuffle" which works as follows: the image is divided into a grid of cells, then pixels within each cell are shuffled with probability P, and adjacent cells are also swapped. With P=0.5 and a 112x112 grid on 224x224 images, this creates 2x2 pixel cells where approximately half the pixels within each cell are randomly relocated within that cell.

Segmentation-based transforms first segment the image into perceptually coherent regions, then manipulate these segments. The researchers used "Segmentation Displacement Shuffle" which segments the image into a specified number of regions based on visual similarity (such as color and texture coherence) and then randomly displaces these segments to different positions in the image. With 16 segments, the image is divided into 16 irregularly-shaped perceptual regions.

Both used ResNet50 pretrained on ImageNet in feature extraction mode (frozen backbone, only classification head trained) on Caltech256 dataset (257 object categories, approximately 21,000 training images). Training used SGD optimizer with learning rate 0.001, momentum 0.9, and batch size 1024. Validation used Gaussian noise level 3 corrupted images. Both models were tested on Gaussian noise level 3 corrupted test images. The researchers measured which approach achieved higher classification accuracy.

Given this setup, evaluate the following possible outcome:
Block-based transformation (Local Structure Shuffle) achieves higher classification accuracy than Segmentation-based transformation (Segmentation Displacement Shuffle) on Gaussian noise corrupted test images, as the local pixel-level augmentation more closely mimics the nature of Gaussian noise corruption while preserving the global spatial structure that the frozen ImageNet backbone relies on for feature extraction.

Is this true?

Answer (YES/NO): YES